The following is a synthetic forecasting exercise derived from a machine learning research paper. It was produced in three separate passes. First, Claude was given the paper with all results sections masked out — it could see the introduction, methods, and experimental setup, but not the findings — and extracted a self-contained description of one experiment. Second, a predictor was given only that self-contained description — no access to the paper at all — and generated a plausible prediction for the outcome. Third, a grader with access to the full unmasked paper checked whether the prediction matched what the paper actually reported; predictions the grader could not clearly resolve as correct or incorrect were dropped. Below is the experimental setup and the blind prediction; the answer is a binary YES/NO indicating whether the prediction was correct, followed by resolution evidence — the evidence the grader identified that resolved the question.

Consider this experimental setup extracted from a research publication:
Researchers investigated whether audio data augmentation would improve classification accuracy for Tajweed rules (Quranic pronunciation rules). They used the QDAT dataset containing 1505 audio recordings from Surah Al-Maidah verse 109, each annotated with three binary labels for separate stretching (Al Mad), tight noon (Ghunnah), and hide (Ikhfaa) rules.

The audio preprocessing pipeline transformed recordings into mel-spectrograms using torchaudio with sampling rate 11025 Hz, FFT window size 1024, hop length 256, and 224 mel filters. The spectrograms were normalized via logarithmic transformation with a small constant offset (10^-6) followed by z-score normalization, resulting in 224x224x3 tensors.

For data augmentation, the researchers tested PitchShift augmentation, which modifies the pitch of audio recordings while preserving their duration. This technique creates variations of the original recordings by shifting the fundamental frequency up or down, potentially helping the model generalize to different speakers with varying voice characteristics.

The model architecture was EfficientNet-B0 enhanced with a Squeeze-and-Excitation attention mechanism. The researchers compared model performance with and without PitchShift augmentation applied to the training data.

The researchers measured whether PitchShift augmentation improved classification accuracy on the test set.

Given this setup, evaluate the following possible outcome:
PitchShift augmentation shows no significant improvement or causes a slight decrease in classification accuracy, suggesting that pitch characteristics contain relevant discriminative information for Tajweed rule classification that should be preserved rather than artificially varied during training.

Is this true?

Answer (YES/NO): YES